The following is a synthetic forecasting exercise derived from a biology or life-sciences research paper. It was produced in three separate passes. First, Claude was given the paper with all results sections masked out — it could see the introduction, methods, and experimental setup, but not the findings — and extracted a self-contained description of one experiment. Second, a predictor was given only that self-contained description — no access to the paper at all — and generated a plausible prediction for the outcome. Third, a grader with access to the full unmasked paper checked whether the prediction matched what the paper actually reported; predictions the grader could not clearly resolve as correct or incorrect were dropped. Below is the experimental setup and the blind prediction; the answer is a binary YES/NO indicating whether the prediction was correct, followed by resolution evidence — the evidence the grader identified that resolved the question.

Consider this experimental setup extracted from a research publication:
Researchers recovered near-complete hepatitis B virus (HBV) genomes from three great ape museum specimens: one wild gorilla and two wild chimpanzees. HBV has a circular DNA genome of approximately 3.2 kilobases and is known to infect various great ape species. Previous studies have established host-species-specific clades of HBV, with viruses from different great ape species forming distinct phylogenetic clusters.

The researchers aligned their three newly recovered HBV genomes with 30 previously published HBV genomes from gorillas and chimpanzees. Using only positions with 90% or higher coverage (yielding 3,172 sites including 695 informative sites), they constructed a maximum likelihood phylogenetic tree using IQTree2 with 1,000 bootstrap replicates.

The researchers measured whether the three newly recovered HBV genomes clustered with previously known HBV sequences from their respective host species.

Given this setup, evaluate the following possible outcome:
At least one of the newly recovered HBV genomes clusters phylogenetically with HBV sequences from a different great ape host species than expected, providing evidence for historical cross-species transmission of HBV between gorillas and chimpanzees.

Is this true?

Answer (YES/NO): NO